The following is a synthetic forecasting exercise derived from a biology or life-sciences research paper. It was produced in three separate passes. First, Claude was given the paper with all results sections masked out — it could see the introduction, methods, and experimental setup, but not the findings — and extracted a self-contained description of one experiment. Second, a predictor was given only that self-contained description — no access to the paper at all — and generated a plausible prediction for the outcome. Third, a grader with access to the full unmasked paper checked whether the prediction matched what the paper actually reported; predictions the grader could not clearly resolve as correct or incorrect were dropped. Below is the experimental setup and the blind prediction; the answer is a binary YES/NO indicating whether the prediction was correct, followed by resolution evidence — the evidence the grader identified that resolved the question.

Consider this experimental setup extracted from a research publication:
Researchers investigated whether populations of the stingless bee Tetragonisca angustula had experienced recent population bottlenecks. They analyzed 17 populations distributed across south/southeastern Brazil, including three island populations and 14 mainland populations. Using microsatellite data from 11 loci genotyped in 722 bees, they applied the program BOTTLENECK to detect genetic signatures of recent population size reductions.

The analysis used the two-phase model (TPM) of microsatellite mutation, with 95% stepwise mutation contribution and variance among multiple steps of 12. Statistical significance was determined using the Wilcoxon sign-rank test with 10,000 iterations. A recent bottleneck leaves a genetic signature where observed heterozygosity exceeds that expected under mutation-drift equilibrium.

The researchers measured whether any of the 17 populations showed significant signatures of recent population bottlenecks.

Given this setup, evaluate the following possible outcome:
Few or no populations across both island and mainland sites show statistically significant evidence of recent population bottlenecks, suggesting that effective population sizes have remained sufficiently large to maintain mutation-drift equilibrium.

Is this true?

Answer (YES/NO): YES